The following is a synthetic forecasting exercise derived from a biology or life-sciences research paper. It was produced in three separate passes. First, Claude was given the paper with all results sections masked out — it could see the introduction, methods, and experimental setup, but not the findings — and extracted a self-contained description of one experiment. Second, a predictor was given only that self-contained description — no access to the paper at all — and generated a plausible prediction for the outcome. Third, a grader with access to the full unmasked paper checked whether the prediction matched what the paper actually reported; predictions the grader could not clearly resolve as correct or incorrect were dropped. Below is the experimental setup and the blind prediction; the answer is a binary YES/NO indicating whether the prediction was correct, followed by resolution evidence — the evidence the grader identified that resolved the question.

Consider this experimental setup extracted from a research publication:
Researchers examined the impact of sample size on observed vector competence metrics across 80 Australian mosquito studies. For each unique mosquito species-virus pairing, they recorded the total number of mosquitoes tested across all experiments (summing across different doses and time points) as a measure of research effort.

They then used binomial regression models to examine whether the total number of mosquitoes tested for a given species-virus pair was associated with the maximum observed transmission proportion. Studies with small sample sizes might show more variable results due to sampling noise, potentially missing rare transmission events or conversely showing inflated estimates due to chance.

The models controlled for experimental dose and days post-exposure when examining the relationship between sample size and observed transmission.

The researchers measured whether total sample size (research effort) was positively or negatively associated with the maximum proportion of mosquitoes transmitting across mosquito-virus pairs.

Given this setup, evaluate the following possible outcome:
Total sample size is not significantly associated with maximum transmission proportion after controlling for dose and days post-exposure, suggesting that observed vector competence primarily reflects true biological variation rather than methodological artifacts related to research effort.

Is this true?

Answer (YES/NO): NO